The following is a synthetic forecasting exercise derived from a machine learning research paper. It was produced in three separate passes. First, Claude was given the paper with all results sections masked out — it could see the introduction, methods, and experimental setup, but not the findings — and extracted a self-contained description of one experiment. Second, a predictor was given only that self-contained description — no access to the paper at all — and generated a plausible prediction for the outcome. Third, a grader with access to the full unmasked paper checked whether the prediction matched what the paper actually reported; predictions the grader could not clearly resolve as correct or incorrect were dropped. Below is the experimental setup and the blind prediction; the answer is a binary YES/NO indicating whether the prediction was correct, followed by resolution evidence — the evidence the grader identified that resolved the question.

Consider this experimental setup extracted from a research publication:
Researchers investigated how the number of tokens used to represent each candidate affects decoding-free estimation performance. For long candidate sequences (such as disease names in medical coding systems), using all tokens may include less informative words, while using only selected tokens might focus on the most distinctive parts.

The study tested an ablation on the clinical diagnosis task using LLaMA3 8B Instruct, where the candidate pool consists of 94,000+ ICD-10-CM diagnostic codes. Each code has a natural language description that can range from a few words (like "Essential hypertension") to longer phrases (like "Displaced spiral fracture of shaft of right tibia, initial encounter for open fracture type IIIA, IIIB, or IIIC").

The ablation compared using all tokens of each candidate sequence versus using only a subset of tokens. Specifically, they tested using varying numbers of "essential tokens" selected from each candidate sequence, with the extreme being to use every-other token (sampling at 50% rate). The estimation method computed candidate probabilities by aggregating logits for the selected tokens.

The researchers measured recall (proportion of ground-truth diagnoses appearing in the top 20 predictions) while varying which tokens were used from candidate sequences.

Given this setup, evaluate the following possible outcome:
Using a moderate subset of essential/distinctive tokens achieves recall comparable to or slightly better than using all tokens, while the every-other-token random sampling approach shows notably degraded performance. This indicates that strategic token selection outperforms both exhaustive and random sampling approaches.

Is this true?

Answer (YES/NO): NO